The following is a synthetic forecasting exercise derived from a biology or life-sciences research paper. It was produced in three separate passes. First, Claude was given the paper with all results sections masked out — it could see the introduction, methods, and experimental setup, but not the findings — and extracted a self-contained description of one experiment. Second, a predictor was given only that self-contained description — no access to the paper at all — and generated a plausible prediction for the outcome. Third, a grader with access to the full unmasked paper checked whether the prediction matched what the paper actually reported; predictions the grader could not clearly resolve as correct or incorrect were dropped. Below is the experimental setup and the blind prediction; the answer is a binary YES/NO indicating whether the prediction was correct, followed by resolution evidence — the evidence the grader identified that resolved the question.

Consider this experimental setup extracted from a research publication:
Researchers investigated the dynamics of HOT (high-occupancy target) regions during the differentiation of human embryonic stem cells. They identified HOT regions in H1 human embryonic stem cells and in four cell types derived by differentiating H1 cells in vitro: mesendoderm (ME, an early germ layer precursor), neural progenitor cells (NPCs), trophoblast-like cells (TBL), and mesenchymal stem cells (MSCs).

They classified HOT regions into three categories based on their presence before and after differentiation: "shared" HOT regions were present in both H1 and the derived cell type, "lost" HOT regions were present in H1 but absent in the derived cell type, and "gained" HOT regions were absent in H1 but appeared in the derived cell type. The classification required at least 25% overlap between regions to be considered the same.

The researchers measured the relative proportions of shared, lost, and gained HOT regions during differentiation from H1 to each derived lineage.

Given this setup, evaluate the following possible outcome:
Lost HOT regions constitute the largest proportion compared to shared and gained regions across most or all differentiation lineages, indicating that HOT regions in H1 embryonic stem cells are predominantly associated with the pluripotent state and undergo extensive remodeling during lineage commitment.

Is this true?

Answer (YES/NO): NO